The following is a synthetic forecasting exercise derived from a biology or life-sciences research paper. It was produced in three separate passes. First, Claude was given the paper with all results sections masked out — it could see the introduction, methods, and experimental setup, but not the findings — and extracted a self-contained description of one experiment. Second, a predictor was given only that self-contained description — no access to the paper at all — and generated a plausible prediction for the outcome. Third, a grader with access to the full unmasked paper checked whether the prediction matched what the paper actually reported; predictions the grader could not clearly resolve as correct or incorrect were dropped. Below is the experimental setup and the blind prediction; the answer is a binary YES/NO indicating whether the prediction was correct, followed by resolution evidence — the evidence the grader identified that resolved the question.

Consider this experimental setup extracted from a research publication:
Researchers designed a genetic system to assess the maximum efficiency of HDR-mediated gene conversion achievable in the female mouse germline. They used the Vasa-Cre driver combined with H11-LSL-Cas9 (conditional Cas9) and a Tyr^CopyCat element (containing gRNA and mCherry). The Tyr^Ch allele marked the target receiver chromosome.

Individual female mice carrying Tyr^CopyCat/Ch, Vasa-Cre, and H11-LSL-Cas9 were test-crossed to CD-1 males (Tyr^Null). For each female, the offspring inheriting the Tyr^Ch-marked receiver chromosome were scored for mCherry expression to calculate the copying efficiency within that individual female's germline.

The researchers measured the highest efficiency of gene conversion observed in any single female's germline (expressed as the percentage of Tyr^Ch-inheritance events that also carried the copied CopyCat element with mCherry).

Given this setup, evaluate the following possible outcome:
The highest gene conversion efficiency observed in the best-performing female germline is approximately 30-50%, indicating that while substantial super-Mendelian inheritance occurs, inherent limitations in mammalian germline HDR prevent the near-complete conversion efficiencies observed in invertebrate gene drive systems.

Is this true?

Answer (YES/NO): NO